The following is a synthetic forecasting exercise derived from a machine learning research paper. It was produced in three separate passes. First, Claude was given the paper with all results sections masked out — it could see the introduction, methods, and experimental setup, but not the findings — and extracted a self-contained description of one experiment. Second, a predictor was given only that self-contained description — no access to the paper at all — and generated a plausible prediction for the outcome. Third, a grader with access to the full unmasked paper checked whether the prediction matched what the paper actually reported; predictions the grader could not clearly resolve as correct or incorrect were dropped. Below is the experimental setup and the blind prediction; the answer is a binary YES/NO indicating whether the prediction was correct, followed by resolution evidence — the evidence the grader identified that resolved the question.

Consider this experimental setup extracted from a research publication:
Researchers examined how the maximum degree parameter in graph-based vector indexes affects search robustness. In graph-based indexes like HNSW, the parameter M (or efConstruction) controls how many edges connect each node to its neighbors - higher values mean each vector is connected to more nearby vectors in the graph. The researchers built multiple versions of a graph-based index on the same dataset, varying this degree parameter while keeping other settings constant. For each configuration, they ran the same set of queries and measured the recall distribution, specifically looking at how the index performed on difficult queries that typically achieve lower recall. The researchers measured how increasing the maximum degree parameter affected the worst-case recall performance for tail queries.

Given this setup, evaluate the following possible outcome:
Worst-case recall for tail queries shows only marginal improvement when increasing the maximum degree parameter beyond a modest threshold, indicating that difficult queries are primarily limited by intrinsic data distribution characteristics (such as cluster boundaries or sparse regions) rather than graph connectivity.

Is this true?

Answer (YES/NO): NO